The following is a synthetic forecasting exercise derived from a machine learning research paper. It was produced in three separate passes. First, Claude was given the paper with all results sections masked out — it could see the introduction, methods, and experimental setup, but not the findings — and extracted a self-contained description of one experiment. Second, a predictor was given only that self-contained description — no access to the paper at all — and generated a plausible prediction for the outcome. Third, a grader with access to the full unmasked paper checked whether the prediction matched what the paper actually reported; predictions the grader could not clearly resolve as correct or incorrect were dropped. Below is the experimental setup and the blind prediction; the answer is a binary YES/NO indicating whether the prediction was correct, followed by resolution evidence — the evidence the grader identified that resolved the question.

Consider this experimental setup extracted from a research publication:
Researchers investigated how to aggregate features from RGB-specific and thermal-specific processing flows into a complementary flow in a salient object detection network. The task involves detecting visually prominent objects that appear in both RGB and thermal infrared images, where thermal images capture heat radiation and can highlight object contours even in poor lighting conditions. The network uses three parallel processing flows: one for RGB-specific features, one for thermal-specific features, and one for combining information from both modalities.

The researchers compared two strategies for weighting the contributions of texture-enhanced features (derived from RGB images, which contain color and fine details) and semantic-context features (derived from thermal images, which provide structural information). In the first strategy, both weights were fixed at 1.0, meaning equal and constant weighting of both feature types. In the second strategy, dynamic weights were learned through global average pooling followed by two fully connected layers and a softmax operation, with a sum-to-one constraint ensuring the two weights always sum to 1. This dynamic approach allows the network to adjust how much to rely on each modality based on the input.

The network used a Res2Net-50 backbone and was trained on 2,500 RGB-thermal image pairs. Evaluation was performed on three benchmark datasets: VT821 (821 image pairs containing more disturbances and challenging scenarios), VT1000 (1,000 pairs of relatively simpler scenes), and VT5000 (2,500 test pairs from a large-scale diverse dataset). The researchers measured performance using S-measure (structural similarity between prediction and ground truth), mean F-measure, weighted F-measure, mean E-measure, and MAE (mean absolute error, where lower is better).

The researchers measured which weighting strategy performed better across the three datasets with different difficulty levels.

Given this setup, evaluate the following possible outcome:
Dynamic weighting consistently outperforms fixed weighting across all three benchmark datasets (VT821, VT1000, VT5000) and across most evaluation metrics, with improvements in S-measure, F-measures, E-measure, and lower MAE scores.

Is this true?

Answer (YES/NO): NO